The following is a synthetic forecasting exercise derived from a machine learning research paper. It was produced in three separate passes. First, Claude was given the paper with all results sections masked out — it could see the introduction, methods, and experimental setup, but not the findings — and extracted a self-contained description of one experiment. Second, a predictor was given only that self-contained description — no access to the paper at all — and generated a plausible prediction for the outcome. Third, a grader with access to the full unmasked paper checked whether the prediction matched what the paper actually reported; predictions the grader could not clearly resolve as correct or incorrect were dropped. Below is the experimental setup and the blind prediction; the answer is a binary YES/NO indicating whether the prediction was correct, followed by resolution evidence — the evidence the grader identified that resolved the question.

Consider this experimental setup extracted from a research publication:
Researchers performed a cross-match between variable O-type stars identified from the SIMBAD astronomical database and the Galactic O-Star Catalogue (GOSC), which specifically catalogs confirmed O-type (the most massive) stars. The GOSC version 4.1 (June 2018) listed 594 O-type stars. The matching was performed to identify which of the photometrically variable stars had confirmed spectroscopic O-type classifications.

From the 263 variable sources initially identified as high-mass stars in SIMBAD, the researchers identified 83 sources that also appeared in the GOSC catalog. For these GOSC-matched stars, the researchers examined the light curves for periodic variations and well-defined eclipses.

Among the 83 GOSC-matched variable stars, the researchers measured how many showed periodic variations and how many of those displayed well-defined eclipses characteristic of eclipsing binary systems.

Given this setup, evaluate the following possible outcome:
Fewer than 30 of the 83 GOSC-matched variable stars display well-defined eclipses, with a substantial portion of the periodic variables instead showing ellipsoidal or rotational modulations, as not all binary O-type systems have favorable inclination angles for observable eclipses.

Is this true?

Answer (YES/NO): NO